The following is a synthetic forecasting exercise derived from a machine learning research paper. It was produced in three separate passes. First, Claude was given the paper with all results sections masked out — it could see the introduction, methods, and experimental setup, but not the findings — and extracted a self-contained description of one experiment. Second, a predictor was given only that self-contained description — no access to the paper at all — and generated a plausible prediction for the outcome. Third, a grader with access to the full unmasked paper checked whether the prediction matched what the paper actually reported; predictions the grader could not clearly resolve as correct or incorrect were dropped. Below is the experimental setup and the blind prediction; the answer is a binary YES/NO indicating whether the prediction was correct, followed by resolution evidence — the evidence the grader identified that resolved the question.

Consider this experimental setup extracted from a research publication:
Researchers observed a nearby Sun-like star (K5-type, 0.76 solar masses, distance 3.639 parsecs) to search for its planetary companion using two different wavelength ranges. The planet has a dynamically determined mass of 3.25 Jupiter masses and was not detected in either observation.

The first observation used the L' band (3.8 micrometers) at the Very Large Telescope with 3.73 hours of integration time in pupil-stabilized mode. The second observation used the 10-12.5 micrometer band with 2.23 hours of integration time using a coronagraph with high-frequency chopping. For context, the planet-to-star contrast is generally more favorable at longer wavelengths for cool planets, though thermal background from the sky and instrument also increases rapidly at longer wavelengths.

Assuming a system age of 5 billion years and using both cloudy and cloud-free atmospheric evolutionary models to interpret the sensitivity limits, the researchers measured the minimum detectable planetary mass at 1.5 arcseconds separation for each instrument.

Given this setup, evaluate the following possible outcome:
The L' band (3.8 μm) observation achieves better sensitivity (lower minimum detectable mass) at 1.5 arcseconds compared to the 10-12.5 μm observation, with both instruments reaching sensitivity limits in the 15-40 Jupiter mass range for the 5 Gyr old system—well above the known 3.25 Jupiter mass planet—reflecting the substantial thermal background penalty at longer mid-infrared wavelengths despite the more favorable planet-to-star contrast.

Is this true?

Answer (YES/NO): NO